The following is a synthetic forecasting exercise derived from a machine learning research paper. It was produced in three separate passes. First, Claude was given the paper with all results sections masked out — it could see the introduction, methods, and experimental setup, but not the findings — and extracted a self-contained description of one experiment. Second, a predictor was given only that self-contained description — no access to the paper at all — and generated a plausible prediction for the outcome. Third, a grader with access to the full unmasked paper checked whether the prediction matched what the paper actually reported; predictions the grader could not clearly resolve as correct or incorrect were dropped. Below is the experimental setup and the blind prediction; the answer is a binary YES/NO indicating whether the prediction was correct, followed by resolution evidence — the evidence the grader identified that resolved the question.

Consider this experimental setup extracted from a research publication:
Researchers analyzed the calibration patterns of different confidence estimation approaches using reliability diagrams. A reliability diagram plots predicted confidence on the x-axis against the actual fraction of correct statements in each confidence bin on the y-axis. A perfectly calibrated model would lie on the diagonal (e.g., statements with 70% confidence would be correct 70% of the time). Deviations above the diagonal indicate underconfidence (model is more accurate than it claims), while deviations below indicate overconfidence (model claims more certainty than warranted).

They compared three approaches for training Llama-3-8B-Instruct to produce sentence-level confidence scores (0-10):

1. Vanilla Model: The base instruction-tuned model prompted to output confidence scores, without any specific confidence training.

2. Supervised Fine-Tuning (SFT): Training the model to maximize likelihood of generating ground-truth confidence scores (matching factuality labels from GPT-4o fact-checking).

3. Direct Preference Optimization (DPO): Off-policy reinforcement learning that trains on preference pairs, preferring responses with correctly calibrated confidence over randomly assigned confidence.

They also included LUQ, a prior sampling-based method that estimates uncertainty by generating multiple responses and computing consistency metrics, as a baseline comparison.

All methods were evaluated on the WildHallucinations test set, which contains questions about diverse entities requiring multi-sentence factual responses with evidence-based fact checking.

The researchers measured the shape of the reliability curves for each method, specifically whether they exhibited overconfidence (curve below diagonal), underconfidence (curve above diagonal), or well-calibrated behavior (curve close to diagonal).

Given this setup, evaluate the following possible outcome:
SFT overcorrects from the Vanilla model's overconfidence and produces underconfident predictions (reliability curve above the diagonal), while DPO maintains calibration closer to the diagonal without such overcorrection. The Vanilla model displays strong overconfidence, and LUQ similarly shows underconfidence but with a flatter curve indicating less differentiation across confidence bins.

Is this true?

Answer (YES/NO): NO